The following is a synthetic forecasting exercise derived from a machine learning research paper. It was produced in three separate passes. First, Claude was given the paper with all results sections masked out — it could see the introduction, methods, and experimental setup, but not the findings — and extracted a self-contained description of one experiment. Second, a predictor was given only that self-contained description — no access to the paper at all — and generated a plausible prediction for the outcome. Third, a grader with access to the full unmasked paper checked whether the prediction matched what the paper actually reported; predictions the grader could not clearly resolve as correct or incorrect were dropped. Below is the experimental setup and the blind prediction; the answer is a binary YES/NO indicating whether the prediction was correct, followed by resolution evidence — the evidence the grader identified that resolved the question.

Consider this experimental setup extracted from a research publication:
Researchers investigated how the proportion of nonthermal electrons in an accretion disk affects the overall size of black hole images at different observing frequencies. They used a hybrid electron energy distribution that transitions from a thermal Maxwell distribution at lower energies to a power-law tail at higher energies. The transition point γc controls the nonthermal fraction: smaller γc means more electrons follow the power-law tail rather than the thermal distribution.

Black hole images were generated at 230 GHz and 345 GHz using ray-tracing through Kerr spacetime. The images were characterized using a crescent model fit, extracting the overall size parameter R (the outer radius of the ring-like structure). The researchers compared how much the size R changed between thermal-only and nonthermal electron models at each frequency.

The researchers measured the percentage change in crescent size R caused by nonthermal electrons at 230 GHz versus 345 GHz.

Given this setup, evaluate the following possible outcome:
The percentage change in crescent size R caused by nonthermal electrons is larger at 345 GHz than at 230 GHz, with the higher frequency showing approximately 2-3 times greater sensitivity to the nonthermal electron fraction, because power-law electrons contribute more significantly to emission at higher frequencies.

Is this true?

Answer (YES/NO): YES